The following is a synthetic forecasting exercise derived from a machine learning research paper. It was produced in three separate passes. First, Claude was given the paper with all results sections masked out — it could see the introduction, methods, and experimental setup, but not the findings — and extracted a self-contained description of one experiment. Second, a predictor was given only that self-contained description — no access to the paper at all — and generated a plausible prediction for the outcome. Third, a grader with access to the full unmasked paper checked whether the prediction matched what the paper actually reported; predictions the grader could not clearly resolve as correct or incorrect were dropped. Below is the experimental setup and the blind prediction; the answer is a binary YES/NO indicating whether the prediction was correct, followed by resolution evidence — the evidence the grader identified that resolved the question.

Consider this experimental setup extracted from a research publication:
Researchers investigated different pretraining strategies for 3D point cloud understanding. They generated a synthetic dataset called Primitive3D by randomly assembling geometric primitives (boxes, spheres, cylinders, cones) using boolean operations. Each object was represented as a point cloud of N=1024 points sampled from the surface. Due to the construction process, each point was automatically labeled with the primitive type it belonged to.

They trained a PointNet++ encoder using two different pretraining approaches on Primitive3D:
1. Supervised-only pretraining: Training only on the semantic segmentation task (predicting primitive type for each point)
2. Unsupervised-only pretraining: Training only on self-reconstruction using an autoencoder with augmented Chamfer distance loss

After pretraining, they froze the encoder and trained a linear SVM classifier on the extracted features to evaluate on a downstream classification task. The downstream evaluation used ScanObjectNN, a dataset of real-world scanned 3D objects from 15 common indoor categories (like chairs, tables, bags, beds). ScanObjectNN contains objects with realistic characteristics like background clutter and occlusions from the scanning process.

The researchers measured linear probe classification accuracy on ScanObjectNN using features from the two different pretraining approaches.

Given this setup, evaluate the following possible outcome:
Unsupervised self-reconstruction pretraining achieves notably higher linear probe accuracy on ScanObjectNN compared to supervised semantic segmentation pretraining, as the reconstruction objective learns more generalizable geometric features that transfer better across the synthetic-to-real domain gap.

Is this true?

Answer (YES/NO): NO